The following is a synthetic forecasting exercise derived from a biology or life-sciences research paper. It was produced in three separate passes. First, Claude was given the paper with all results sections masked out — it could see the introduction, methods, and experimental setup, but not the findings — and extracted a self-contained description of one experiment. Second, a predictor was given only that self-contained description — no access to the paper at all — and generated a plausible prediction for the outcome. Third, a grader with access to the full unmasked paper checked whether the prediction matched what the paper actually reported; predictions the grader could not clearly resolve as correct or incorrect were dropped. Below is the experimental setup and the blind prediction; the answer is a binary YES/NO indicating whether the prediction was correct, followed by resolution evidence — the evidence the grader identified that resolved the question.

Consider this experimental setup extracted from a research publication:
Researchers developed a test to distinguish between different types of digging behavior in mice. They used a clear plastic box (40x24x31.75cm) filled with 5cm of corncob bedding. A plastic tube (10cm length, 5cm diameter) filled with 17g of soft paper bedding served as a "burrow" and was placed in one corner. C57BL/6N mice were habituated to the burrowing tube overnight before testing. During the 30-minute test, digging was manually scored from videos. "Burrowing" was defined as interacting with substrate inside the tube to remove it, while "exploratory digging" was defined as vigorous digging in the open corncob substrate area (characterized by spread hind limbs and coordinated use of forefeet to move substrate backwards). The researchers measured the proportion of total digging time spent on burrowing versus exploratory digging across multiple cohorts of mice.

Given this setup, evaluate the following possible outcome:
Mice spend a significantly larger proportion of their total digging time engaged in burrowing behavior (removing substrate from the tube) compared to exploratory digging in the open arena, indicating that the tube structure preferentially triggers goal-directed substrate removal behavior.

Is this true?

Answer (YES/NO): YES